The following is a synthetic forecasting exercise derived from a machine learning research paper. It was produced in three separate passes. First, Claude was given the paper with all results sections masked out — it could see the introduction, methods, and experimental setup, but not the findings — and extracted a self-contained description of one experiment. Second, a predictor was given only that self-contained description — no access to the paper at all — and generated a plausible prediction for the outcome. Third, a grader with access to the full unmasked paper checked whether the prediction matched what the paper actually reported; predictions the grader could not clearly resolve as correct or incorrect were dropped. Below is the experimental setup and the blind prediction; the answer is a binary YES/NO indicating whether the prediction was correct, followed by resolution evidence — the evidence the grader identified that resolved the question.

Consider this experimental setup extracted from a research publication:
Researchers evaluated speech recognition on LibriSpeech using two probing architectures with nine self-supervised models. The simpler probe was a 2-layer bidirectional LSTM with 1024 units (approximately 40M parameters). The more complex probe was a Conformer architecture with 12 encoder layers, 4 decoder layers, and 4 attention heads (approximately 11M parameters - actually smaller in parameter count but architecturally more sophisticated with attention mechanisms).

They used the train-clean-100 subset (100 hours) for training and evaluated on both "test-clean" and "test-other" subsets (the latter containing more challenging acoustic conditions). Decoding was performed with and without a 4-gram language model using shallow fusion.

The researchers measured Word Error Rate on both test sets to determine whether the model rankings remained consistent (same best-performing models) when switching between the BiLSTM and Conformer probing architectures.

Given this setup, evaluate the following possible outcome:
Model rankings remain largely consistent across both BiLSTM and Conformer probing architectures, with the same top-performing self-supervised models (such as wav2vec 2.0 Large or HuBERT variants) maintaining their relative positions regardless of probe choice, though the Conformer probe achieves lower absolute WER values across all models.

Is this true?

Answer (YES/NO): NO